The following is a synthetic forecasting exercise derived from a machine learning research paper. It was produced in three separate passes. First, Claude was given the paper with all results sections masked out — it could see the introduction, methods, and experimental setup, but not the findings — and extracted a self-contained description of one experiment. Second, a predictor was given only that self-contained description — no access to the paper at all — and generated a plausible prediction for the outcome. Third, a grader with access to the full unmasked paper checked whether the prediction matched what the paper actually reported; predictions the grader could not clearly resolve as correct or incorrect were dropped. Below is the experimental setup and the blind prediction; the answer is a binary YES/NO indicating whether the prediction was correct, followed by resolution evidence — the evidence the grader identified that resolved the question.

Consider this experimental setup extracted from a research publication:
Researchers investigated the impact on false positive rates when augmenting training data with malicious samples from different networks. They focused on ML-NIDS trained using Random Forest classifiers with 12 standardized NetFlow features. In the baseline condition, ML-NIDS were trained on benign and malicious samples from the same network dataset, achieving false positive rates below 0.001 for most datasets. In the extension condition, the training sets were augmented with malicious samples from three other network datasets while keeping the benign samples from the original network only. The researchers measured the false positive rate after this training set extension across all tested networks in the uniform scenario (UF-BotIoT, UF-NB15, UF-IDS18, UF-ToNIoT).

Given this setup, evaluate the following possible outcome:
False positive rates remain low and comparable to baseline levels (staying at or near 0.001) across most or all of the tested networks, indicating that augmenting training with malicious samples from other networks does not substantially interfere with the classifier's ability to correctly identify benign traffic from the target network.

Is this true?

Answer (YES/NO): YES